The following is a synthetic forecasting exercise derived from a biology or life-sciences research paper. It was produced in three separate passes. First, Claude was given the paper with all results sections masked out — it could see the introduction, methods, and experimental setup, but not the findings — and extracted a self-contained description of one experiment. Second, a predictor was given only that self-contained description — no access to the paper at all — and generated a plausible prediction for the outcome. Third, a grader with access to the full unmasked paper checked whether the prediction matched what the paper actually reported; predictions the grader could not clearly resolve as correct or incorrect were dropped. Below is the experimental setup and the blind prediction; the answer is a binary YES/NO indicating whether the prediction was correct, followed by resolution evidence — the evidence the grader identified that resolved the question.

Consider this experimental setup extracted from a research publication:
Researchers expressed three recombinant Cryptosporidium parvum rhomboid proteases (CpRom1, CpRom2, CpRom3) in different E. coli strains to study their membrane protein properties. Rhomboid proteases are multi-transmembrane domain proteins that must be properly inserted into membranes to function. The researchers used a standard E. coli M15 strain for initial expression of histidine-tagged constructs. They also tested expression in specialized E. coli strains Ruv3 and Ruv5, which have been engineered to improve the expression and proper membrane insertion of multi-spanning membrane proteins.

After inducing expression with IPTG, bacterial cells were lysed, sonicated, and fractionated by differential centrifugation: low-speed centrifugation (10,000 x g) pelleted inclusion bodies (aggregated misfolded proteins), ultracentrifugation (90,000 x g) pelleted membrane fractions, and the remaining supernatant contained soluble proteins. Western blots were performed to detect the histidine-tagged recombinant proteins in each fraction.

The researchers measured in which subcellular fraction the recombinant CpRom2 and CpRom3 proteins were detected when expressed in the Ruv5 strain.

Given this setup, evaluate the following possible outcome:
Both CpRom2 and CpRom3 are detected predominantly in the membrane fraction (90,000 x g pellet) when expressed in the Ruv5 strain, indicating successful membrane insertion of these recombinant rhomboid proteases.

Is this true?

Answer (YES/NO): YES